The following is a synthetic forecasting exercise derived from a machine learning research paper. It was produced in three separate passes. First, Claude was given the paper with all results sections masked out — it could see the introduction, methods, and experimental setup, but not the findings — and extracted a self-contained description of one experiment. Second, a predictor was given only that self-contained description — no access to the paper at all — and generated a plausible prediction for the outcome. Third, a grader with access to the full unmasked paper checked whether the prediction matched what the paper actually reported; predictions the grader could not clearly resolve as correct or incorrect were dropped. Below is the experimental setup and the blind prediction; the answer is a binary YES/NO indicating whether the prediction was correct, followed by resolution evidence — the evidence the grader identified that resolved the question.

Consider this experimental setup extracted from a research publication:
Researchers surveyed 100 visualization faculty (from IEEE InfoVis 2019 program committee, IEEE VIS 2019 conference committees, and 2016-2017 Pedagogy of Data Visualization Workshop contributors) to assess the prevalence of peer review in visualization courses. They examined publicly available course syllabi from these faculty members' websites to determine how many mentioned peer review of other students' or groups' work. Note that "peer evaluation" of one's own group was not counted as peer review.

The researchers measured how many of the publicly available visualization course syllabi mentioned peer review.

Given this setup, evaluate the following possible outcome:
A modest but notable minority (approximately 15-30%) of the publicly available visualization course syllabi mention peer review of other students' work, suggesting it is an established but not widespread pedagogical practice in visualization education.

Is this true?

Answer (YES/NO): NO